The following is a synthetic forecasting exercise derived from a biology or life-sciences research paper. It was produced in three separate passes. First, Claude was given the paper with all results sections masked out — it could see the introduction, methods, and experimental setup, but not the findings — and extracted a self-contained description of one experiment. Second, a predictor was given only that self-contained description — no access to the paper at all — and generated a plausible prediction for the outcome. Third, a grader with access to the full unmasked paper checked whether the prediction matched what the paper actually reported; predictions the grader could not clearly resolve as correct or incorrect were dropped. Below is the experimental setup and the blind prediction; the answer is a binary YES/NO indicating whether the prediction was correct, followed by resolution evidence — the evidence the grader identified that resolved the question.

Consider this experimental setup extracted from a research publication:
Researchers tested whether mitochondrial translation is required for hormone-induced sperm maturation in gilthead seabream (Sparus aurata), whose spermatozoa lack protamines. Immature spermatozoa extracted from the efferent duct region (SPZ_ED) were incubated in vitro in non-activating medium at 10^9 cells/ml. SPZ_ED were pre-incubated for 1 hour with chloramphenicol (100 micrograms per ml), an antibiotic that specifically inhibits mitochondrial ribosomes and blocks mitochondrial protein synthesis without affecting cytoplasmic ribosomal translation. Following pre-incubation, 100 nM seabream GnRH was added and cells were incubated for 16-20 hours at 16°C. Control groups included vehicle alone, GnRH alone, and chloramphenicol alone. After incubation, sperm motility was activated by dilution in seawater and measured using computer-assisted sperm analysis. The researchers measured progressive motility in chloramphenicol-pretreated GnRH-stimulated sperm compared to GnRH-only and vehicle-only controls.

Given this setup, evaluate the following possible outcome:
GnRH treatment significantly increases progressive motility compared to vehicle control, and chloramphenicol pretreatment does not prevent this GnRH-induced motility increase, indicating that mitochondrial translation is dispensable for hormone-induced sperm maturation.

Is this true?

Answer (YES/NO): NO